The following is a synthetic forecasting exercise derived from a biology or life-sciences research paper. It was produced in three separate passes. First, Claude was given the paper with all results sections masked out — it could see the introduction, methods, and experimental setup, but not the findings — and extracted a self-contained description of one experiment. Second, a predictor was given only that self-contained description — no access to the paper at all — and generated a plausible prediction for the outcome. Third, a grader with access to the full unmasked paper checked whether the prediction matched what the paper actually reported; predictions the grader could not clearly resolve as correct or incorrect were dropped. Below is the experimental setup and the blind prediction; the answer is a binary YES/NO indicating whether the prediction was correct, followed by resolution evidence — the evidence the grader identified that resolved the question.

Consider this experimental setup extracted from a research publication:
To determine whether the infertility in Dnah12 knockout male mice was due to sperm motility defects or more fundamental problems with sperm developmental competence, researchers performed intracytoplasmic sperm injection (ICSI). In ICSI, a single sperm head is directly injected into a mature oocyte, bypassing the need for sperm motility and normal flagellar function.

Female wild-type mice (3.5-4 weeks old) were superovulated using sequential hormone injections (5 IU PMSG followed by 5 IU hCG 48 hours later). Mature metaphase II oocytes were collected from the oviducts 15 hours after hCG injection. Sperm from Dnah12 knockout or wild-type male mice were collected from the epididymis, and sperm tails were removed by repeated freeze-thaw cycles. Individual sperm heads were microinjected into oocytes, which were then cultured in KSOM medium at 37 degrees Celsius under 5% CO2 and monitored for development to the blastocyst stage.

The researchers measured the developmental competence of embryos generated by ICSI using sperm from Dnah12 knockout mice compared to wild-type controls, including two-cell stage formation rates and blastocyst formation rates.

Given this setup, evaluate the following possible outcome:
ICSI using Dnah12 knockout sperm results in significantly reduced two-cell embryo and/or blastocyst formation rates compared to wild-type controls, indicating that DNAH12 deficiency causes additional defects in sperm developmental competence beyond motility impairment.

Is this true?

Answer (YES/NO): NO